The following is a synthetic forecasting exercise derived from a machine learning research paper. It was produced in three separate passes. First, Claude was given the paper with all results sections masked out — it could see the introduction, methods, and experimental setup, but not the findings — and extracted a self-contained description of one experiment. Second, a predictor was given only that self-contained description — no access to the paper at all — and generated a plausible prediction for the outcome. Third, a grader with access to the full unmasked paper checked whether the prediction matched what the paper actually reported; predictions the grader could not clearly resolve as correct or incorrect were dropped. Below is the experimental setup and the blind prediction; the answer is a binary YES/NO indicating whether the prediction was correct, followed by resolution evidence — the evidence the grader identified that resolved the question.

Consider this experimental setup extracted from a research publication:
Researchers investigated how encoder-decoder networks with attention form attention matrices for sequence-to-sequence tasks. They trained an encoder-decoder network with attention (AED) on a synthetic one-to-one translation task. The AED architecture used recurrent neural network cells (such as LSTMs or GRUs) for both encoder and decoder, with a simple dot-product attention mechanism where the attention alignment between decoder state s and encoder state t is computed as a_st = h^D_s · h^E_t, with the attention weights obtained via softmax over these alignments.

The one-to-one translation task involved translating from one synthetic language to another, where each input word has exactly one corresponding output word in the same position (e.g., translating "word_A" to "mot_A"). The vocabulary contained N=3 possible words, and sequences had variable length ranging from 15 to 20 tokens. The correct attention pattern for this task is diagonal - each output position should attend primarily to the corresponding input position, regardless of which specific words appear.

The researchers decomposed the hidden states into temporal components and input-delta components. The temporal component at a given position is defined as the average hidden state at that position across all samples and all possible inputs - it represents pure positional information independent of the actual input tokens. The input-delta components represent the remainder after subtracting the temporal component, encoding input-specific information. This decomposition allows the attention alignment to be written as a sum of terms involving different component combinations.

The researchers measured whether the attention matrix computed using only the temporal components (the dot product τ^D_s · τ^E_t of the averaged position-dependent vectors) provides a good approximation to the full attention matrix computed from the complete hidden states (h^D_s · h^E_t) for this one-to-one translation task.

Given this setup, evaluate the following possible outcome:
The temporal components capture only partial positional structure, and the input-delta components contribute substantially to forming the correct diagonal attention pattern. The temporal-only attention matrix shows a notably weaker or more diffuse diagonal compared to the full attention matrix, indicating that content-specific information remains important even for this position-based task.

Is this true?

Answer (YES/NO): NO